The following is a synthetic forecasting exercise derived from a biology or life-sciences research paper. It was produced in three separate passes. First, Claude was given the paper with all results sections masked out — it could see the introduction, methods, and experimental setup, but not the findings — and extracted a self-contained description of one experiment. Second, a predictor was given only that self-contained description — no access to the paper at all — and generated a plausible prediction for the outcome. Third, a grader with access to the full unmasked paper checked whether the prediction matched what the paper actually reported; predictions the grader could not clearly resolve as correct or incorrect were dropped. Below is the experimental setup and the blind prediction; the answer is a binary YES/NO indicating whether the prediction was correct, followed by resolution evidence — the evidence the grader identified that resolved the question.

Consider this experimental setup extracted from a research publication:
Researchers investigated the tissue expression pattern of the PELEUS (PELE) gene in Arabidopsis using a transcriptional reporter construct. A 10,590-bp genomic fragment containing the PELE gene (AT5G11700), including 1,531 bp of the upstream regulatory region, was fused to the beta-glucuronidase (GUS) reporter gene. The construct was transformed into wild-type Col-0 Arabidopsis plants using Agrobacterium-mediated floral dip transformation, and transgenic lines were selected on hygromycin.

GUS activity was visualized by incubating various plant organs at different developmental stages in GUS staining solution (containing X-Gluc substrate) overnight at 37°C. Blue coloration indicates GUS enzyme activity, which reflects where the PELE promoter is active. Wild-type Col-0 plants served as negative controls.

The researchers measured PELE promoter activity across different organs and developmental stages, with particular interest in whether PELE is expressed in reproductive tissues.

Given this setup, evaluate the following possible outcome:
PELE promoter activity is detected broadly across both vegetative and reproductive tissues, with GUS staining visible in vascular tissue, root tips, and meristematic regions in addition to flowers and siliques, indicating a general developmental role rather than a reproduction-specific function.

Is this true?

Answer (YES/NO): YES